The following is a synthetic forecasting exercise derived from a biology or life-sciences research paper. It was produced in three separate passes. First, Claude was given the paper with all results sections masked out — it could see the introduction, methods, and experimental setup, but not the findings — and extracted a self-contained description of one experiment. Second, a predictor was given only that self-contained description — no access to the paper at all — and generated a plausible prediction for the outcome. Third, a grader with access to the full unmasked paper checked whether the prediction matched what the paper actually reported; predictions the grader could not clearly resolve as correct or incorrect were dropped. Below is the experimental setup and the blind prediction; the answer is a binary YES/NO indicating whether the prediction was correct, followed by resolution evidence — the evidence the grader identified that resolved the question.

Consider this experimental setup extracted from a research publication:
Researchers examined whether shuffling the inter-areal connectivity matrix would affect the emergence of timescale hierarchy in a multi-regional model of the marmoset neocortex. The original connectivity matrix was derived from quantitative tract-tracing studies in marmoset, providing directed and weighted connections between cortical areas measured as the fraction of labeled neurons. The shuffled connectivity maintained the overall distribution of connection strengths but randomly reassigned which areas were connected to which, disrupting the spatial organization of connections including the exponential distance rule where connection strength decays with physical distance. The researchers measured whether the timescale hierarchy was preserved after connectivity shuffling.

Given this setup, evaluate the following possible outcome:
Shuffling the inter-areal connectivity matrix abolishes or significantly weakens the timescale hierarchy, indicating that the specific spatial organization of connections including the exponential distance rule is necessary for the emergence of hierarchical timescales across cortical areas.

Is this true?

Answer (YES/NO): NO